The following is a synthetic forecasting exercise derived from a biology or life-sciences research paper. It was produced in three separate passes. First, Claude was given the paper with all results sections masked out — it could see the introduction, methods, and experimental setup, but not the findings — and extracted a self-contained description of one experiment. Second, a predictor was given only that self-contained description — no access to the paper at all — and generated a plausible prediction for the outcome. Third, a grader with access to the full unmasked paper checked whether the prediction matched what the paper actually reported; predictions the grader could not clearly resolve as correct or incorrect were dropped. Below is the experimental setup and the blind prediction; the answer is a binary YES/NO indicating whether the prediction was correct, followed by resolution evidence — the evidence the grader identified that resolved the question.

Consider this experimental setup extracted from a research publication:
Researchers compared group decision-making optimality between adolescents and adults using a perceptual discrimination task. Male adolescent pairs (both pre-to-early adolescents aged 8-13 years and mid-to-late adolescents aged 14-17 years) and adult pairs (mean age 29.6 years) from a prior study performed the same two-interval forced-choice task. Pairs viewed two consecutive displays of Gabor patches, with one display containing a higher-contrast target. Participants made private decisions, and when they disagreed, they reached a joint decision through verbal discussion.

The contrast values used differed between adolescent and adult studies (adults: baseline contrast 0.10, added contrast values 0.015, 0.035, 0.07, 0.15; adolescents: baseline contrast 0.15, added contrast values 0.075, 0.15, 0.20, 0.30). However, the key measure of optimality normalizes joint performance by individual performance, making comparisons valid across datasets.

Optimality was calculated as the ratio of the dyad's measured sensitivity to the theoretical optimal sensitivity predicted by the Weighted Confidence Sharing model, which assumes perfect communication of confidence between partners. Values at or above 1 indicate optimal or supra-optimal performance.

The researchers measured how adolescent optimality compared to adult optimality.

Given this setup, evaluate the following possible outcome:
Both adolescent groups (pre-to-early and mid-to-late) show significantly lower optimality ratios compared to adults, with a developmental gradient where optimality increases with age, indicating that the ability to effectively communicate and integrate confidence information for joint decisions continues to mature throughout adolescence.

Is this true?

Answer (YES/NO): NO